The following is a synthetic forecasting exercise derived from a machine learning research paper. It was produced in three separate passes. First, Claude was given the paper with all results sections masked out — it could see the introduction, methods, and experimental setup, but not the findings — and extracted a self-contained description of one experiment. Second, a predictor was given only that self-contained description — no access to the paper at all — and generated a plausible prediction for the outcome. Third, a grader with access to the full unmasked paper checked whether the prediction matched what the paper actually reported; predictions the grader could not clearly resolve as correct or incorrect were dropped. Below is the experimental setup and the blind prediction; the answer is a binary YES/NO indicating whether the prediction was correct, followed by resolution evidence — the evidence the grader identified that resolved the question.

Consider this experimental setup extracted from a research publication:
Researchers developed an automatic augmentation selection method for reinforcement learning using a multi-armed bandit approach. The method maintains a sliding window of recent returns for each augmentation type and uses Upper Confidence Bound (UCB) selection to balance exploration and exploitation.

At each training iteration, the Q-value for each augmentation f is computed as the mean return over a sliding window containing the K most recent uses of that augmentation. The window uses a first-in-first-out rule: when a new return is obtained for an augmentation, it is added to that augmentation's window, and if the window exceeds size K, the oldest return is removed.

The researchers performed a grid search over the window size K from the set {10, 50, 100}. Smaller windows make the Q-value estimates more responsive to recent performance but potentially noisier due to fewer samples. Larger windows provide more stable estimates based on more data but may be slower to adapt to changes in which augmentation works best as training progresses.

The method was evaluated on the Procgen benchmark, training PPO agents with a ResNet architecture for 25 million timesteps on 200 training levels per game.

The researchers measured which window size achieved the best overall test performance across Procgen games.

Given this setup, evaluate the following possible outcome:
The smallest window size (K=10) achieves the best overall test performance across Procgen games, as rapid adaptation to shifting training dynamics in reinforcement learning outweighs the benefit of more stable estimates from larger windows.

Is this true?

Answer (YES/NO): YES